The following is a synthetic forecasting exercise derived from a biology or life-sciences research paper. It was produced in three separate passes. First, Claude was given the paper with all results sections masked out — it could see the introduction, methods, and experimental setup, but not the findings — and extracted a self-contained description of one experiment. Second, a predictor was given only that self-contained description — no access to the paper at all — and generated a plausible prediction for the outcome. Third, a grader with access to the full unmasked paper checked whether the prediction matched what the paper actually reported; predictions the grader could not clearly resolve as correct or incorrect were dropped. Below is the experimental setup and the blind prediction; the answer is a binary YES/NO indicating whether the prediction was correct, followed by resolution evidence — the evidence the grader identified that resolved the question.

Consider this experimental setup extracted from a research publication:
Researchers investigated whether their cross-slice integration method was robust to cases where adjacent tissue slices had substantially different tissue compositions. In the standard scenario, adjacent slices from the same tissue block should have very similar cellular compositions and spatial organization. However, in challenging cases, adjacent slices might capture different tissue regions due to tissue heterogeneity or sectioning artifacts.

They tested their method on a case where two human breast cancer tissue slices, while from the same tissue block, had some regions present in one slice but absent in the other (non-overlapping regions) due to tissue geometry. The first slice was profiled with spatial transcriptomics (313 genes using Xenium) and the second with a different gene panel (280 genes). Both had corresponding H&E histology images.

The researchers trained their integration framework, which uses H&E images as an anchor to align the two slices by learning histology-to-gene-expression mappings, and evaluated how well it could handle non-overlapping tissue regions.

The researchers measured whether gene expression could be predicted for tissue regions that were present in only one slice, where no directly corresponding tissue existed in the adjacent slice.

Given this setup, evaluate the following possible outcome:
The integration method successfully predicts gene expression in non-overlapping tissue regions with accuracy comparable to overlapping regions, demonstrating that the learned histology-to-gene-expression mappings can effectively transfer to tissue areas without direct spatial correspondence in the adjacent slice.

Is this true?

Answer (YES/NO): YES